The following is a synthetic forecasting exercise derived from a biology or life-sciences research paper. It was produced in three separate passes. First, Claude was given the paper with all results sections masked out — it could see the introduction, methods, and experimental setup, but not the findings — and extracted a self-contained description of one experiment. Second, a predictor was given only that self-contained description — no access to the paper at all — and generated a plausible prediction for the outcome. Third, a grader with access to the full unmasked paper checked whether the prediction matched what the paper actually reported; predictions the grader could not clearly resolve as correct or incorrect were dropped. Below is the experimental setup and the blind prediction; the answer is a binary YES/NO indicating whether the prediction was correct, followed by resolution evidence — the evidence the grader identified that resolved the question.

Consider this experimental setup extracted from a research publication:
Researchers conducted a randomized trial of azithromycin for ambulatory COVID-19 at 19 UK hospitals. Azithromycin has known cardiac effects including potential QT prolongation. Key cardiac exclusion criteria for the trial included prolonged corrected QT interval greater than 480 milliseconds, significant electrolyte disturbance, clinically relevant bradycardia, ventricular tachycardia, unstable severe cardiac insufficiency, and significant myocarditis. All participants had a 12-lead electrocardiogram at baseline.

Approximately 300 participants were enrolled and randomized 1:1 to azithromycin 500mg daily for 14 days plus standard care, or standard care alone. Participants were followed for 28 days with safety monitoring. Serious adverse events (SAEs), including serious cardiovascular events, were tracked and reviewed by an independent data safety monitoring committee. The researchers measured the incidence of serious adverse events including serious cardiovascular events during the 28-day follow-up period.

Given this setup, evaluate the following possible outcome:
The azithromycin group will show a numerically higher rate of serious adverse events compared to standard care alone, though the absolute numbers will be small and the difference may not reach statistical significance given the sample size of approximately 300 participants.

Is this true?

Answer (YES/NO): NO